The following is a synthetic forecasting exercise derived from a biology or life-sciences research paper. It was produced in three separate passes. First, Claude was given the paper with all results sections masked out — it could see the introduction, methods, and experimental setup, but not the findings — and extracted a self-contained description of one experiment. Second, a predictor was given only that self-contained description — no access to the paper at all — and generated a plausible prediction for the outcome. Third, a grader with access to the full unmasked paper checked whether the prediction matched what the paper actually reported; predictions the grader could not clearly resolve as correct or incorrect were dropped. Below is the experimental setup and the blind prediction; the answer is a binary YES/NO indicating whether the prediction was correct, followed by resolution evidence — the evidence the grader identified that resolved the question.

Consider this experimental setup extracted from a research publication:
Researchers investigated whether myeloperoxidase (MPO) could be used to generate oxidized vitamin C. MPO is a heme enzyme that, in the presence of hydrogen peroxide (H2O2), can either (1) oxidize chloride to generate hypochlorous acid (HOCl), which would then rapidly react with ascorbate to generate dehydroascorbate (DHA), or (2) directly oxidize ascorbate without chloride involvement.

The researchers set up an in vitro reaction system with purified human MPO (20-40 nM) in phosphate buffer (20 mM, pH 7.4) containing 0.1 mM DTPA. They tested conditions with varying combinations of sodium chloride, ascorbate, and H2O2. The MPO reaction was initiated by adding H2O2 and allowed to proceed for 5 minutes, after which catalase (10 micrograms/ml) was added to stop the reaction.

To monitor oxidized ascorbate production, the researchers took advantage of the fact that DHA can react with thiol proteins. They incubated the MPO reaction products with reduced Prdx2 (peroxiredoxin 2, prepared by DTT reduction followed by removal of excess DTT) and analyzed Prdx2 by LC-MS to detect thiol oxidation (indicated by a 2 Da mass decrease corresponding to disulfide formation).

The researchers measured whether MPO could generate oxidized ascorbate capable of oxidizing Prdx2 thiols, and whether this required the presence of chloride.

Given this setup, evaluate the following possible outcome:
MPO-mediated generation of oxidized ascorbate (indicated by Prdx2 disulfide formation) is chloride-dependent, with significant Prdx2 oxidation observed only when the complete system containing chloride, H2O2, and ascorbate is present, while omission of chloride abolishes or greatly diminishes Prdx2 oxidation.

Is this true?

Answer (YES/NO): NO